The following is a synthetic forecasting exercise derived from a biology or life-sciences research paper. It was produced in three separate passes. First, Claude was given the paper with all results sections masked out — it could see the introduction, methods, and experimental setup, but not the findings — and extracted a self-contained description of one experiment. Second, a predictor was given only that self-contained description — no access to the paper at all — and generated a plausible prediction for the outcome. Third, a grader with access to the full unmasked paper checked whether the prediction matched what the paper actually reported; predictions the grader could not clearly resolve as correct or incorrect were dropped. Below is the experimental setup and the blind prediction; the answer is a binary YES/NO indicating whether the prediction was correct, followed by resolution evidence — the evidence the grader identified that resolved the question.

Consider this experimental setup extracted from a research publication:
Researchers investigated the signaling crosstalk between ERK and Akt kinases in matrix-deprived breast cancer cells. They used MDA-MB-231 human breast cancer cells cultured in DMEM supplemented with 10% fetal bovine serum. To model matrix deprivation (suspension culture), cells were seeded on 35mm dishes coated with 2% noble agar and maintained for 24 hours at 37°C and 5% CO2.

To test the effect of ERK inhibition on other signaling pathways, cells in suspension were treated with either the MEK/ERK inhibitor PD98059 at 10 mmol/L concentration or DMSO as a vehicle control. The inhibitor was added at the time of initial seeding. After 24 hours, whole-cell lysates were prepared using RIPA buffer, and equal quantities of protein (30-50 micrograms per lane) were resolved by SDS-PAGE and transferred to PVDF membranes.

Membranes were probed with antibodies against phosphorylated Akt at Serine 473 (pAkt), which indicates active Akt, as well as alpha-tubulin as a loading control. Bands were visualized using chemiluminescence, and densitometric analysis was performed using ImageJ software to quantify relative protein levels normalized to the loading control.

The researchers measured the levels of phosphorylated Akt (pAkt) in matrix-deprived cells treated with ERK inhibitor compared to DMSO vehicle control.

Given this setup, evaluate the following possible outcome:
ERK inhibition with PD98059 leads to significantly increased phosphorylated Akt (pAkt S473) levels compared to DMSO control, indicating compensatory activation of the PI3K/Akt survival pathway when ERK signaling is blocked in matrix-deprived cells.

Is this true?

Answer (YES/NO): YES